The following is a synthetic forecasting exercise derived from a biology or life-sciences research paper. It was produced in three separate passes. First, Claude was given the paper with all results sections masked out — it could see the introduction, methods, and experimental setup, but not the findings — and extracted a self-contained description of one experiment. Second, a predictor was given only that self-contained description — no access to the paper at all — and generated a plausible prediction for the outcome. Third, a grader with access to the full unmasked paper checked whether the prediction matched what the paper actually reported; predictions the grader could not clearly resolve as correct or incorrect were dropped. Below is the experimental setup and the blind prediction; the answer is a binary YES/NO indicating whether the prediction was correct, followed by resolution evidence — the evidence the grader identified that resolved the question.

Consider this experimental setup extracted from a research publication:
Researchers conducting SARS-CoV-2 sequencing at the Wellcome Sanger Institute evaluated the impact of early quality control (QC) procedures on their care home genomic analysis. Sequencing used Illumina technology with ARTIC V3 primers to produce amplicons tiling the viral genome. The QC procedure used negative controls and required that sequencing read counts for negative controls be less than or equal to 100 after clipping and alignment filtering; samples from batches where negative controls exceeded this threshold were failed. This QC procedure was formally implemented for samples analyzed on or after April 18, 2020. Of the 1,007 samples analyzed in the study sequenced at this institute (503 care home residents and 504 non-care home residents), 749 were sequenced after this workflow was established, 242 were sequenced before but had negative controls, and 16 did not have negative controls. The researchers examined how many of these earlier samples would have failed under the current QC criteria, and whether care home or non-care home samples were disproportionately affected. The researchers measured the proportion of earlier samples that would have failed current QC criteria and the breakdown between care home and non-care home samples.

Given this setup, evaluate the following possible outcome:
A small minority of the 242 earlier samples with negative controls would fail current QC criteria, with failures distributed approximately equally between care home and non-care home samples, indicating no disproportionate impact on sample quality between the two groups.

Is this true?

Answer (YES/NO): NO